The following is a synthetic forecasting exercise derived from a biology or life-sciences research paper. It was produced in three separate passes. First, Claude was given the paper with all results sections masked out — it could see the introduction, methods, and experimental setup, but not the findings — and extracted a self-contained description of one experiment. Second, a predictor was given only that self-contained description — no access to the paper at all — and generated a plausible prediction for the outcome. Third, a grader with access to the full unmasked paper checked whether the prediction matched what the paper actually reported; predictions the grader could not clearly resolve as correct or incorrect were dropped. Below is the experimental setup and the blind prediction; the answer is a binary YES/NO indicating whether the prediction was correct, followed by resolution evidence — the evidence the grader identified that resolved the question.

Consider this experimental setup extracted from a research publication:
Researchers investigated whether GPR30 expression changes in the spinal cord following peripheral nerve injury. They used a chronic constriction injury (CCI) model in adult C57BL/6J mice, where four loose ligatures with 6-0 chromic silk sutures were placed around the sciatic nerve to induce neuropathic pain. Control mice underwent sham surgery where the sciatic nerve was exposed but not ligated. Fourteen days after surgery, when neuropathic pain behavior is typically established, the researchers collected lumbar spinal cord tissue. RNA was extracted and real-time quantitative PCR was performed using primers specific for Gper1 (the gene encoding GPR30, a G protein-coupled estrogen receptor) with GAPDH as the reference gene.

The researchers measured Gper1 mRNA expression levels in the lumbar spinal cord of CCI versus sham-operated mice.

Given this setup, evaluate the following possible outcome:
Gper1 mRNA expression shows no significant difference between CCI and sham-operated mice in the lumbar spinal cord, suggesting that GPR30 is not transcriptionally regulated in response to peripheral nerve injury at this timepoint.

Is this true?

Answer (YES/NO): NO